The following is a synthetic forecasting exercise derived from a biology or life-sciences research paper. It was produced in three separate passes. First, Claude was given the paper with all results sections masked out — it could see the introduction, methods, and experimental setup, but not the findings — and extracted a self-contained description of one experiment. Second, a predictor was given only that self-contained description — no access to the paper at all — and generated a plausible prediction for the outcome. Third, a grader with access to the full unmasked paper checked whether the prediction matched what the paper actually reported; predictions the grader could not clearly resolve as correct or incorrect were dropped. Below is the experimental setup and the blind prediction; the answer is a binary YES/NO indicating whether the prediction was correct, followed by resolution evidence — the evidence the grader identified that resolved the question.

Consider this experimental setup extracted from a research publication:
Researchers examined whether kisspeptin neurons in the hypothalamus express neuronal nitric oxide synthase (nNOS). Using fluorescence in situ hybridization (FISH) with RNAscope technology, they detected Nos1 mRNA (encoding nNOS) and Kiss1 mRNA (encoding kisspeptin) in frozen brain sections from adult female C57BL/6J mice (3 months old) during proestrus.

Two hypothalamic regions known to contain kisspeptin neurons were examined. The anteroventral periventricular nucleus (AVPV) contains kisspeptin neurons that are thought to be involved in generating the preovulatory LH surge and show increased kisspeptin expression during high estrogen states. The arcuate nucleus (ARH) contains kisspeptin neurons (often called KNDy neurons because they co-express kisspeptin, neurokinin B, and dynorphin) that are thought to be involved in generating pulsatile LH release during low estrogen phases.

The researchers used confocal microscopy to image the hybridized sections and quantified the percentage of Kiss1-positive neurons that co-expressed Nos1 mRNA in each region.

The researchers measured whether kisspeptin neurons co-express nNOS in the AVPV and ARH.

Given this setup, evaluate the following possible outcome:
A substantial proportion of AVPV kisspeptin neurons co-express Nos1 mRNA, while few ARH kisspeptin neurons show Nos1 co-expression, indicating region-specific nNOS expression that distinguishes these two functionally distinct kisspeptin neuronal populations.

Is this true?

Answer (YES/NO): NO